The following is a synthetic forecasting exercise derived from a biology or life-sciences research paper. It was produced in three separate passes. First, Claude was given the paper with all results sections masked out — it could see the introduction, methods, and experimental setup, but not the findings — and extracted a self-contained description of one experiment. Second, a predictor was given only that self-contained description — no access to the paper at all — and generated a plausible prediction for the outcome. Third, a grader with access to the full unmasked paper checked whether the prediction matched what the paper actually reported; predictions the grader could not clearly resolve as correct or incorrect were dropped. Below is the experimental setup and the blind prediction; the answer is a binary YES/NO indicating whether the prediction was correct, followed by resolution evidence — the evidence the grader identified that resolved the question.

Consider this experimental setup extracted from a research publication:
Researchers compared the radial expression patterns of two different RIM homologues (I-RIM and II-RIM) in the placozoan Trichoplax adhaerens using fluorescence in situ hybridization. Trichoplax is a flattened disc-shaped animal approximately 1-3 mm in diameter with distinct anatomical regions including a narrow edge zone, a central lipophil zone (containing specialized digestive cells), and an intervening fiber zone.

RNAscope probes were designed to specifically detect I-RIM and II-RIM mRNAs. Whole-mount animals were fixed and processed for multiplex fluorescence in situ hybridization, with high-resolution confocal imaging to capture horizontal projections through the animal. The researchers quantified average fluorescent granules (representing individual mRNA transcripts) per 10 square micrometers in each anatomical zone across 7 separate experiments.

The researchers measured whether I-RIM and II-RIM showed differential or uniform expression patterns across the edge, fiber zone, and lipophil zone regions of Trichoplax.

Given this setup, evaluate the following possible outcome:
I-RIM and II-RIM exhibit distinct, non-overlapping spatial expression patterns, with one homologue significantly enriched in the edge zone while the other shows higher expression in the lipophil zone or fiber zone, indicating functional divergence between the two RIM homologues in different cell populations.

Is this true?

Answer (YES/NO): NO